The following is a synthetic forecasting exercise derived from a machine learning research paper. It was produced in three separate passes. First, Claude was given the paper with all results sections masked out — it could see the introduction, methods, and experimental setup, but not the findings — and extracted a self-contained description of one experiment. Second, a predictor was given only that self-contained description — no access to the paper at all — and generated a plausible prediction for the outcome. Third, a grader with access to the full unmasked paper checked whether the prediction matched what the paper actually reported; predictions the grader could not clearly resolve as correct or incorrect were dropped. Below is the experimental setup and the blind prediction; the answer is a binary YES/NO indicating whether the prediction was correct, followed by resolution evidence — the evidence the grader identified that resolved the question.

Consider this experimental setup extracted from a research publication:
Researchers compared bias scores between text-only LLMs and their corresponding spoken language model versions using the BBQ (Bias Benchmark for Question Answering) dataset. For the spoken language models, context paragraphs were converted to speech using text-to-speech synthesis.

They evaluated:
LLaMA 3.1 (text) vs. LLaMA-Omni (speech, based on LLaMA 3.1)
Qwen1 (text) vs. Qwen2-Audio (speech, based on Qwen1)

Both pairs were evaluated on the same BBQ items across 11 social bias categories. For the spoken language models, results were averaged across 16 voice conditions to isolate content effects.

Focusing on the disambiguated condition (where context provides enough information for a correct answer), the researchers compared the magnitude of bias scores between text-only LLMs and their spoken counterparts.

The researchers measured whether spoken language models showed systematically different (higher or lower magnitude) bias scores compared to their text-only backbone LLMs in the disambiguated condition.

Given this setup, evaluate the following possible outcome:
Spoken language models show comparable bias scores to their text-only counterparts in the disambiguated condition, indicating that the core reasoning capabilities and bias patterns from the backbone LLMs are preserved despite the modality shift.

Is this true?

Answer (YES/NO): NO